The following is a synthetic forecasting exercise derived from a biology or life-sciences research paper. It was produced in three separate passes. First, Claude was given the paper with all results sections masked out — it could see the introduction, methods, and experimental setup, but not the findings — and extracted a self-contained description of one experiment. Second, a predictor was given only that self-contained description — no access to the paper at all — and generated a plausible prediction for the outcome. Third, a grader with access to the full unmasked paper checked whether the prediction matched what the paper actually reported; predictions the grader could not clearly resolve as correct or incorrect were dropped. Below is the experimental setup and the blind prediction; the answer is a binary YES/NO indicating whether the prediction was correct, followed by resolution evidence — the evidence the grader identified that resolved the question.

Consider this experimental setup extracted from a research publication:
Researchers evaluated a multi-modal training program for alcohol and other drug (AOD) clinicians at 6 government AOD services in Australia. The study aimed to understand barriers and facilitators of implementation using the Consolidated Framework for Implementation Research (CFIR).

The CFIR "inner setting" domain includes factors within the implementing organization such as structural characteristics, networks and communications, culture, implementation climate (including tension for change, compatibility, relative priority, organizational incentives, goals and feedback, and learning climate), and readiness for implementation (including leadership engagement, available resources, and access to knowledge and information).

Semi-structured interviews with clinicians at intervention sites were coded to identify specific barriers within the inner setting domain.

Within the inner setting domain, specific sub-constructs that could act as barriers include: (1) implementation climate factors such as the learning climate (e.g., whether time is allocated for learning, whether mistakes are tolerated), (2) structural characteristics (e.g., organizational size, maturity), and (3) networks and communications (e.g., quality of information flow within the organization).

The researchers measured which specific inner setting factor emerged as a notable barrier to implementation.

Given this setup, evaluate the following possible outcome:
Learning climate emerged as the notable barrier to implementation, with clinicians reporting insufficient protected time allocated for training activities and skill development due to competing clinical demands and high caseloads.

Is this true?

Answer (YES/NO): NO